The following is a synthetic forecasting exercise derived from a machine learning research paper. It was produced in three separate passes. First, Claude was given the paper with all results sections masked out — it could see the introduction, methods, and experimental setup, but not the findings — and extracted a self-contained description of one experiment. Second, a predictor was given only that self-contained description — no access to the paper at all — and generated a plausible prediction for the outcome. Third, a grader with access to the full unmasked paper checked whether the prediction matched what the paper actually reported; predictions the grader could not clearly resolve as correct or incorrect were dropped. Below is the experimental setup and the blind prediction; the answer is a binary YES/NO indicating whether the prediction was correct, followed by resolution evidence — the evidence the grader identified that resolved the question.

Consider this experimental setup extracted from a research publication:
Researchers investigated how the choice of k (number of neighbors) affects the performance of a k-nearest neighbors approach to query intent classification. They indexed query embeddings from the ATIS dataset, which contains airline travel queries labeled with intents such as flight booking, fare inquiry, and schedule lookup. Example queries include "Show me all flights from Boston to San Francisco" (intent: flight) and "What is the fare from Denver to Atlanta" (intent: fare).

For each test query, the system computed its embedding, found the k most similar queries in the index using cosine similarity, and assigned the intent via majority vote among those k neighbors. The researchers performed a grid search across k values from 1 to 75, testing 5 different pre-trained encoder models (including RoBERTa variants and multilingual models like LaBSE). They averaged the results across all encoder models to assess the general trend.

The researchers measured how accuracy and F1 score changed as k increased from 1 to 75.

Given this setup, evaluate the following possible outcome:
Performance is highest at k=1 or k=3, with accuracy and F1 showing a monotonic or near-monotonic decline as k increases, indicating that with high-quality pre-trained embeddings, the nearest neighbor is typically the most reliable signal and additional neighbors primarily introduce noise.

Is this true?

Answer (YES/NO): NO